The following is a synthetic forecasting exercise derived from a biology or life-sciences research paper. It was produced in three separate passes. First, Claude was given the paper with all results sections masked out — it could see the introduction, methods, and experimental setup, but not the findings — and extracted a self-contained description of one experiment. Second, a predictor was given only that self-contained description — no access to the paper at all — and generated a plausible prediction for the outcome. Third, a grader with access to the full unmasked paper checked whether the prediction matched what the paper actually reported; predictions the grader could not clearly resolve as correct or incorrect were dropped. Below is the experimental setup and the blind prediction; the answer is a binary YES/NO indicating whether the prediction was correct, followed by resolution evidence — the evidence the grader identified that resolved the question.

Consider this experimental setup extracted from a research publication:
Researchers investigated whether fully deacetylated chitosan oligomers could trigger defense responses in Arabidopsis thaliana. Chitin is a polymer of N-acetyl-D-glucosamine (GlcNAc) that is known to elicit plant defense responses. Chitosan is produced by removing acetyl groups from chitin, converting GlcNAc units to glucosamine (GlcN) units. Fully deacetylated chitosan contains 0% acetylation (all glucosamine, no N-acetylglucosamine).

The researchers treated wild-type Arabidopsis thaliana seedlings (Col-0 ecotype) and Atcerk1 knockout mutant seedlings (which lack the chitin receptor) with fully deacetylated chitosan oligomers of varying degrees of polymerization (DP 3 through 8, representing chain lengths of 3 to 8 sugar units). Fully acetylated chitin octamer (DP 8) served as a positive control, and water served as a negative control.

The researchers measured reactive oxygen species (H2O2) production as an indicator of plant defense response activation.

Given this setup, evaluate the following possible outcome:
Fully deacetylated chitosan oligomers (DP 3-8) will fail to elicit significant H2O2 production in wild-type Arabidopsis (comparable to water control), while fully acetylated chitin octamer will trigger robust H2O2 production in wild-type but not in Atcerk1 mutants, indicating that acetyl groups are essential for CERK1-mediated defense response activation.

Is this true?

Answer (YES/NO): YES